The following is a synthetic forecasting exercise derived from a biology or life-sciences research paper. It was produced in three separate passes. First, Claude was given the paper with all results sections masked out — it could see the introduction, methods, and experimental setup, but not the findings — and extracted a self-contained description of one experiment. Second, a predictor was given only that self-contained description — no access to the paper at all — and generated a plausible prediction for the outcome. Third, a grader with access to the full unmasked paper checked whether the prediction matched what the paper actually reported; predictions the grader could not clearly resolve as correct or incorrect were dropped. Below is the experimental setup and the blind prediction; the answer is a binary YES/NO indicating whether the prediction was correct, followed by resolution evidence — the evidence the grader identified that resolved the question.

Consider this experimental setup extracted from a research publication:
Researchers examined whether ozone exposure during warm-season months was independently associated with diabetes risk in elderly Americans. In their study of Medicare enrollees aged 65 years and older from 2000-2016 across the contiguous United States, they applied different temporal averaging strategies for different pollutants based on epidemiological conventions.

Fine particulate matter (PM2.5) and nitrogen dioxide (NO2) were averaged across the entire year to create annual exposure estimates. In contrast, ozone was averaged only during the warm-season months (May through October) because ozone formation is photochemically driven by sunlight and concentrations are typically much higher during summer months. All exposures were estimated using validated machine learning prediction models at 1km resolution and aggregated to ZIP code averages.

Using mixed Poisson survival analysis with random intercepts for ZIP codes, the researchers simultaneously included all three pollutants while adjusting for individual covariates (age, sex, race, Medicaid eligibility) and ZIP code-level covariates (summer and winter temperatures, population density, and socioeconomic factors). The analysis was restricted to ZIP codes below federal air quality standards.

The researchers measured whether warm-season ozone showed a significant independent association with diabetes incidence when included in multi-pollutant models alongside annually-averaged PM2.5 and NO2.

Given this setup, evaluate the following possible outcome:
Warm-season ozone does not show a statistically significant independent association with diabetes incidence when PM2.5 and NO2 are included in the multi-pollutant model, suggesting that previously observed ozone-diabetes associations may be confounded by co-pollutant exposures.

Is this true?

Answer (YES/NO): NO